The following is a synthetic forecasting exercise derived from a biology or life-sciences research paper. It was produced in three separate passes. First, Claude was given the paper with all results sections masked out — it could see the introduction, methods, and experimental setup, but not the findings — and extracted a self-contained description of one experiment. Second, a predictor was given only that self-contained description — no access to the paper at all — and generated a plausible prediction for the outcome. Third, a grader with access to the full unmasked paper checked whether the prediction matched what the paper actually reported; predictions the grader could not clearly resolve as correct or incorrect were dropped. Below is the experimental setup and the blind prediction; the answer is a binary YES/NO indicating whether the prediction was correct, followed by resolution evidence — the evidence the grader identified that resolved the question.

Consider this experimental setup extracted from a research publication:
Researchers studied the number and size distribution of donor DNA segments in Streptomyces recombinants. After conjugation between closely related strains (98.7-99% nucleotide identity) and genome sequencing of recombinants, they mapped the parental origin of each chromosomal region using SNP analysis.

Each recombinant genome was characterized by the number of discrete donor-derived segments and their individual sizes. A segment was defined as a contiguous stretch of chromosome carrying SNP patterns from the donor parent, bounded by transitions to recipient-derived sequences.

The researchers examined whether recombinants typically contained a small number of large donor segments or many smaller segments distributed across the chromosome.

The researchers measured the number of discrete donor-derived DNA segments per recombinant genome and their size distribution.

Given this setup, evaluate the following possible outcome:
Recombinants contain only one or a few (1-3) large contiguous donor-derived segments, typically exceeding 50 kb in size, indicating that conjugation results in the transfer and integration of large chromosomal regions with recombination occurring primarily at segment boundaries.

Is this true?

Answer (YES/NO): NO